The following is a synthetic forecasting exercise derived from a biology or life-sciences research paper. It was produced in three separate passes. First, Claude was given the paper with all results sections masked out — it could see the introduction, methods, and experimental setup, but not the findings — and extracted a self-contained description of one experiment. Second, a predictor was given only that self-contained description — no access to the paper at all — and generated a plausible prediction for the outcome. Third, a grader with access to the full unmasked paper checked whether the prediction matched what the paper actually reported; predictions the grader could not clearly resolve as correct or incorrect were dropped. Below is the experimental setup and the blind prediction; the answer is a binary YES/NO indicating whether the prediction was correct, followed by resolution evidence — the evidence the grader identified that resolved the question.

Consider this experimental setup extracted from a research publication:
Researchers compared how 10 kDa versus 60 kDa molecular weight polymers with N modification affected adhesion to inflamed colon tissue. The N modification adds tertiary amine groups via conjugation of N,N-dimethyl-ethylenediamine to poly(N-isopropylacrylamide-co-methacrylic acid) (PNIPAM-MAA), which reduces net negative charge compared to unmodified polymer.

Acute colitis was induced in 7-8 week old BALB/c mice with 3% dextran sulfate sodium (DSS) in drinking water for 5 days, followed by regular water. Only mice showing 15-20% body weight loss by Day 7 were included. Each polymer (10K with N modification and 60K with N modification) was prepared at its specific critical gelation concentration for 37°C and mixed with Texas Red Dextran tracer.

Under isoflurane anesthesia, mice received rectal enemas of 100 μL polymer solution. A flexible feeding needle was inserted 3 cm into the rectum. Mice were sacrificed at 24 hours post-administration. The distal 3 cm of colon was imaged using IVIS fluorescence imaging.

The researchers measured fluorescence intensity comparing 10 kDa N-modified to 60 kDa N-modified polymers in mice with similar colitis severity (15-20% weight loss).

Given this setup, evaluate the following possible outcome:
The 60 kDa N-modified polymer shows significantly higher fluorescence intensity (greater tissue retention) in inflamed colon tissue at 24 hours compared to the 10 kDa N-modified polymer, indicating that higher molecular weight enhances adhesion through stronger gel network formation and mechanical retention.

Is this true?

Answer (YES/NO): YES